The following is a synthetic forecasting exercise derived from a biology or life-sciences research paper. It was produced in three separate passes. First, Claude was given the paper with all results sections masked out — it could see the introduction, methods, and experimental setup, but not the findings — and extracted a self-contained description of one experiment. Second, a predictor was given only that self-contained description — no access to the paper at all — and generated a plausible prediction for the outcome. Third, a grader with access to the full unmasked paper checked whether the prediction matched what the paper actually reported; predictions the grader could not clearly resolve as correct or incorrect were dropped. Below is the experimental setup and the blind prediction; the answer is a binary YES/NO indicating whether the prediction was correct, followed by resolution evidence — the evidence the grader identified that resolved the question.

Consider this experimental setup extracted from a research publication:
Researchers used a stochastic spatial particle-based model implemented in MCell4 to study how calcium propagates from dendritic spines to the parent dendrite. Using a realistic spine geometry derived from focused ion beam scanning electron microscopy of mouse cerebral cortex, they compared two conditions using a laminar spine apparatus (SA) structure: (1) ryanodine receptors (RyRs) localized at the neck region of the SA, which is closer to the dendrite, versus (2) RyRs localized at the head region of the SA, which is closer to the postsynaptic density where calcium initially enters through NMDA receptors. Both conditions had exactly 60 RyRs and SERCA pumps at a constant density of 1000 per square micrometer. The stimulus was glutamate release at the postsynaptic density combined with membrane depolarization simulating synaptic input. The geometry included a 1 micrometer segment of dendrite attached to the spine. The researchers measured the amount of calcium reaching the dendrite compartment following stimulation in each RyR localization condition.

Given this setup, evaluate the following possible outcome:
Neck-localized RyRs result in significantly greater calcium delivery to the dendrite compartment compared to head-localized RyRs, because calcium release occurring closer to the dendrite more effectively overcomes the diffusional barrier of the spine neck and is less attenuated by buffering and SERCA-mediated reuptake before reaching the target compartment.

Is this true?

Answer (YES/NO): YES